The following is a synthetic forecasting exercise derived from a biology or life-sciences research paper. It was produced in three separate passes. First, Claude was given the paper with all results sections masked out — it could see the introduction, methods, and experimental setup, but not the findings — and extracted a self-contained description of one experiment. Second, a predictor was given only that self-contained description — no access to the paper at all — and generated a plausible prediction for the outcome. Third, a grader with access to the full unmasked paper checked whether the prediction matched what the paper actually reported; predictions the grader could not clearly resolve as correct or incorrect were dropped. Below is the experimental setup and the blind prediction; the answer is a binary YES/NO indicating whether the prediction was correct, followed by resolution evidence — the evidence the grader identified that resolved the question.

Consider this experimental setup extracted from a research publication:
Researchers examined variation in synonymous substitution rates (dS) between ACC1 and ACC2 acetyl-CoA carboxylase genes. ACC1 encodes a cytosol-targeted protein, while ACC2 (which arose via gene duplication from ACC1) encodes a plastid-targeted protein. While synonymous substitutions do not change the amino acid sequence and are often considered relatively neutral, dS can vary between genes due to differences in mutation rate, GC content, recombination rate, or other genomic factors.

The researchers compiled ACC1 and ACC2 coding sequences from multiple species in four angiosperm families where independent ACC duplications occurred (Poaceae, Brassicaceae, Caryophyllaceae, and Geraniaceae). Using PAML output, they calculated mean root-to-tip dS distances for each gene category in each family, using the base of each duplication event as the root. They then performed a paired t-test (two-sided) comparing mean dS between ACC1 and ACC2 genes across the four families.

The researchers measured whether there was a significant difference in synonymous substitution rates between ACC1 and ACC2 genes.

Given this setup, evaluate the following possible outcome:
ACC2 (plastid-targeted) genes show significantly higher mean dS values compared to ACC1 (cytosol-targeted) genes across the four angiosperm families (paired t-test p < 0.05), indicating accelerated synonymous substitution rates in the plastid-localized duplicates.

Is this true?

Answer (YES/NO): NO